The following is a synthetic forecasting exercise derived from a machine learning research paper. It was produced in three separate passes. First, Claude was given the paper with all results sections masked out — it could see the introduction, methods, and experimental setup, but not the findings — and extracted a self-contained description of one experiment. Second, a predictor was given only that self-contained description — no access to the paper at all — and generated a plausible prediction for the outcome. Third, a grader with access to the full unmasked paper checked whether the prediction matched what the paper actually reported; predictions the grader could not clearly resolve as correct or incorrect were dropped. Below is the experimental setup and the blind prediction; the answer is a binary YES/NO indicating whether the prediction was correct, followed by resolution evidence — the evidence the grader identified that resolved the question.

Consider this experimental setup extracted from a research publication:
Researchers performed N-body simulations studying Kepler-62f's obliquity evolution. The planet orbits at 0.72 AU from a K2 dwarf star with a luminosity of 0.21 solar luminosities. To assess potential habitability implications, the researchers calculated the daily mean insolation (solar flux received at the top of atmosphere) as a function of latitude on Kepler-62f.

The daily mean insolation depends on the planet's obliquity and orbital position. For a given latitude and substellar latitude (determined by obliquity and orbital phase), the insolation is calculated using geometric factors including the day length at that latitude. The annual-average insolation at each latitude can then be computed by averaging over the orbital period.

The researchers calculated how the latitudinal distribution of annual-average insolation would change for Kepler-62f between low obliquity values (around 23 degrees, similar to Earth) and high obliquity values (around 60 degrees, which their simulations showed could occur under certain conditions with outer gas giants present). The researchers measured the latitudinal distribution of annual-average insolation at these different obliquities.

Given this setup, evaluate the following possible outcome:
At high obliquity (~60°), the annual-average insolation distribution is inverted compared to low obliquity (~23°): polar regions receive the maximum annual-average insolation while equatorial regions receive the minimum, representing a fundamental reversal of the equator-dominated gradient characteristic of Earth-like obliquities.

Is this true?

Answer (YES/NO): YES